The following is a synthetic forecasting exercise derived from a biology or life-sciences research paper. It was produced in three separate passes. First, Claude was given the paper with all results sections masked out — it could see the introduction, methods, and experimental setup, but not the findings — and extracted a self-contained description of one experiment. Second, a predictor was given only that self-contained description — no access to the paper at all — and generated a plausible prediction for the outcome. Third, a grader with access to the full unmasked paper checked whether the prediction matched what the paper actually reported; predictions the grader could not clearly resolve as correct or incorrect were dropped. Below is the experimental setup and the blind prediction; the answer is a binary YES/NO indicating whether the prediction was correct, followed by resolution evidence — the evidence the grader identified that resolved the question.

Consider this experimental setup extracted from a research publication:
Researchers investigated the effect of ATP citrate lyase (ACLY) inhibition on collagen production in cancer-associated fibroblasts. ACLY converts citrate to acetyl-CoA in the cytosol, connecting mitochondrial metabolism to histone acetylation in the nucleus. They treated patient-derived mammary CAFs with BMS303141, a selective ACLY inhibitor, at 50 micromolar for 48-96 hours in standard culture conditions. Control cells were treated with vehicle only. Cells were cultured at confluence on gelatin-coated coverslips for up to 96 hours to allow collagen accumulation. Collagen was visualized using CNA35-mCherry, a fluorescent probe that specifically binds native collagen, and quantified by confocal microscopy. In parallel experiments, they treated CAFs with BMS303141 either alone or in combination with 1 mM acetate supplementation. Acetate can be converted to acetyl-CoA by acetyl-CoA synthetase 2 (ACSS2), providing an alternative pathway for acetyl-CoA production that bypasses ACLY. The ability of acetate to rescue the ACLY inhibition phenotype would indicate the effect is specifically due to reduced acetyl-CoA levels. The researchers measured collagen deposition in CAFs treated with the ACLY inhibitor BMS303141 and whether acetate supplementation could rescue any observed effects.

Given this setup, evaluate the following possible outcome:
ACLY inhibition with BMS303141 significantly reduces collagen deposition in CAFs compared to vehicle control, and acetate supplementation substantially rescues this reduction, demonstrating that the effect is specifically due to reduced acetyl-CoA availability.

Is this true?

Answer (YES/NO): YES